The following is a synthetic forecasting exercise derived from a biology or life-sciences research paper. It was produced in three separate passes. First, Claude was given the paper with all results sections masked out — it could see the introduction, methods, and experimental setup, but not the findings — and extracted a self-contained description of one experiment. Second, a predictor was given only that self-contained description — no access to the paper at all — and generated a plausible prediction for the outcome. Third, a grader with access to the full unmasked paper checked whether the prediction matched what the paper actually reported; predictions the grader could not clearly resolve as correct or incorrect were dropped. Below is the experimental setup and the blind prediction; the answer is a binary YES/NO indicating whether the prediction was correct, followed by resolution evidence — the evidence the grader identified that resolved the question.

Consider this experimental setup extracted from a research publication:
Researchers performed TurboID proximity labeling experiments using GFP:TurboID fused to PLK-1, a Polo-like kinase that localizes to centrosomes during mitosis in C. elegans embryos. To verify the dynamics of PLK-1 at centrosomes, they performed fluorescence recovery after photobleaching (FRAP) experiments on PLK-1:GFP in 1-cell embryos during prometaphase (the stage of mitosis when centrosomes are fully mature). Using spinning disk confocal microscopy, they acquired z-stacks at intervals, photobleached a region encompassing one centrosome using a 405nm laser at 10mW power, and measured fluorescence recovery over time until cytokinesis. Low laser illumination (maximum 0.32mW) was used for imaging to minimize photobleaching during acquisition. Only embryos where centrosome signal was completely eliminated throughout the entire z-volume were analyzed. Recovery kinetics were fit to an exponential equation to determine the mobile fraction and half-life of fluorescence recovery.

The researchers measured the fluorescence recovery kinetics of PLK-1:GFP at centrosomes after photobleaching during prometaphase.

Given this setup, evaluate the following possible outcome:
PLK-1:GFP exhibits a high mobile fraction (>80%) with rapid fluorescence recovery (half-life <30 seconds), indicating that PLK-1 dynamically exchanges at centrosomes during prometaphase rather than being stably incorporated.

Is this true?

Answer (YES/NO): YES